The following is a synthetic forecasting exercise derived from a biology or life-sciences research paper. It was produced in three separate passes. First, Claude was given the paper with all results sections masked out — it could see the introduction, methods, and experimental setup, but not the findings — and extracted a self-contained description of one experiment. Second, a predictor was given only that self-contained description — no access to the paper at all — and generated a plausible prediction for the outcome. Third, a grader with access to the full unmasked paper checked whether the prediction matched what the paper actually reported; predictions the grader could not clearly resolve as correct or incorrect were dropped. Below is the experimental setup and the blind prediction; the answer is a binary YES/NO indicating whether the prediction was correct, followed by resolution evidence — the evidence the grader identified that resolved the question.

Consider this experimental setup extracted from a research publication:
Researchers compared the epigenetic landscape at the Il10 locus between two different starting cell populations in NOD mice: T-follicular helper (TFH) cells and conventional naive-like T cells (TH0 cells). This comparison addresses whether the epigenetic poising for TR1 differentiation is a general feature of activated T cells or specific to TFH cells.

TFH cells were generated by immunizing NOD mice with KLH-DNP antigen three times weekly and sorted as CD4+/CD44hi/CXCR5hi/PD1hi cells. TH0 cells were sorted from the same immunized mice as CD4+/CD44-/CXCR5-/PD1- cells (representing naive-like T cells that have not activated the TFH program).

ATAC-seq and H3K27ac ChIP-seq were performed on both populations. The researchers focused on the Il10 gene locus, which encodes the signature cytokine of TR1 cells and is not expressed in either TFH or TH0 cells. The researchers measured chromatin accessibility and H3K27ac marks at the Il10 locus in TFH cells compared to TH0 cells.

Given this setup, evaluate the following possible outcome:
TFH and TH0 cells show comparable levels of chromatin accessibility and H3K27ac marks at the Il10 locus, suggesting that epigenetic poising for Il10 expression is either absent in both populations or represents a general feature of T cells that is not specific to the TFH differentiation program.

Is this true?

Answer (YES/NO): NO